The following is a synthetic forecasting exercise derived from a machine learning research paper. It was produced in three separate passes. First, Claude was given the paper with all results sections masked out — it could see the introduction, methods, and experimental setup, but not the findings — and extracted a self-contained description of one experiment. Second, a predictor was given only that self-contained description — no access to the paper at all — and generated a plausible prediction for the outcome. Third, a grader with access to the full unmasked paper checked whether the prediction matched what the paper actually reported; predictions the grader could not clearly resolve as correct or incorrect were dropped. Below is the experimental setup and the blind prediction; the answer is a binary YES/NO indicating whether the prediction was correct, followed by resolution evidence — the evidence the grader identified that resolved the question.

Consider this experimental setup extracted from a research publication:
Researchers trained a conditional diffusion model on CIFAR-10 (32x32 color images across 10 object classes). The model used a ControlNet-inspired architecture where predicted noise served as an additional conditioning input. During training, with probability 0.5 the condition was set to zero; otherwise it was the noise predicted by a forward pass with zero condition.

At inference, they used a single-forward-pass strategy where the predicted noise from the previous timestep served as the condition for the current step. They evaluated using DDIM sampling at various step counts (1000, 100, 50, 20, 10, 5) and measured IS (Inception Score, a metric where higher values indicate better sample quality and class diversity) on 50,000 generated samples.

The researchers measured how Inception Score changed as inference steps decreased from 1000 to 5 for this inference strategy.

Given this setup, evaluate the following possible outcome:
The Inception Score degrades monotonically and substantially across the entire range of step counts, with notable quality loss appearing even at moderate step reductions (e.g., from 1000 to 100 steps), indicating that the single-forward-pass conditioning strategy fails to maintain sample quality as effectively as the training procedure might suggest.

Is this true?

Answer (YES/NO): NO